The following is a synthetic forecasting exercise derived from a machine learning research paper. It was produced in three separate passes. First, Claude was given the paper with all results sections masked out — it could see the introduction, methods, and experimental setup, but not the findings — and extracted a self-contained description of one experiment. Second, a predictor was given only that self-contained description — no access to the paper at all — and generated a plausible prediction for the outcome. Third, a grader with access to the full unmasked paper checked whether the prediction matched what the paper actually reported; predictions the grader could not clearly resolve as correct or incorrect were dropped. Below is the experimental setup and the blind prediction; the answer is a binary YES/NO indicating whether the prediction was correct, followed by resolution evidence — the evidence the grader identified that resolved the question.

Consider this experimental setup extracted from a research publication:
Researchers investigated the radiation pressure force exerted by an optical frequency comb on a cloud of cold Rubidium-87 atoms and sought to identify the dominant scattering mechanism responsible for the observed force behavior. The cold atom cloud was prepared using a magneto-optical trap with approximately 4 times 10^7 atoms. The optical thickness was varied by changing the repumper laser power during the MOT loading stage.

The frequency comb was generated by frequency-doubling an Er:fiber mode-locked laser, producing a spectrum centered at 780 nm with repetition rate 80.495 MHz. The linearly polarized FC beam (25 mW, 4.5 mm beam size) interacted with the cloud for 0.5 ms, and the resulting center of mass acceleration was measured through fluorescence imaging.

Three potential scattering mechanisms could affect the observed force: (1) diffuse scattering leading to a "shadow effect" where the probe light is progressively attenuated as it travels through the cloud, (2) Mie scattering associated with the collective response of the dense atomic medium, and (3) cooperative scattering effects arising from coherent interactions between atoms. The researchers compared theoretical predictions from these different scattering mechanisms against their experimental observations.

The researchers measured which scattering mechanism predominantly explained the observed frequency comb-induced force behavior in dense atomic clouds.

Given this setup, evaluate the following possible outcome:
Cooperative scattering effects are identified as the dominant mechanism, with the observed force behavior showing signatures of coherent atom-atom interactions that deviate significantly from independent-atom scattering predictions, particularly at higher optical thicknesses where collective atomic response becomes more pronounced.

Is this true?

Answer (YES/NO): NO